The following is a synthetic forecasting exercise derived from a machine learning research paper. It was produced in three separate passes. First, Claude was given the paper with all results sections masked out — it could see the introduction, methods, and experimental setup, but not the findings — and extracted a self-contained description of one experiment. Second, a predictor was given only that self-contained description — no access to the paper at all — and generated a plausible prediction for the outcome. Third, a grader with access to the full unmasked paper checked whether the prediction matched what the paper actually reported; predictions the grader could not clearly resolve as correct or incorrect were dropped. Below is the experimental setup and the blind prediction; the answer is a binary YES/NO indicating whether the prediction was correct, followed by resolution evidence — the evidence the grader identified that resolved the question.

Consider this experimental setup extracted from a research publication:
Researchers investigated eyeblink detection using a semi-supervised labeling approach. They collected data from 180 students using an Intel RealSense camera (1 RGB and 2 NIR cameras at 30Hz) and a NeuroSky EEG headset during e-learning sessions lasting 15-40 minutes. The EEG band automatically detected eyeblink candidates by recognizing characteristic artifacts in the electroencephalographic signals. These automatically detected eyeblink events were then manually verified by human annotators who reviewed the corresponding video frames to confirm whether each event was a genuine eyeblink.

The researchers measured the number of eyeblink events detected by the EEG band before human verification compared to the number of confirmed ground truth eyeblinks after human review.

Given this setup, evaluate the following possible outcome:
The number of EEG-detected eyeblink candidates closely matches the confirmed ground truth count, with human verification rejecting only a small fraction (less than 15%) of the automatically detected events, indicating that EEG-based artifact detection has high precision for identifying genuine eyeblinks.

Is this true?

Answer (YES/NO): NO